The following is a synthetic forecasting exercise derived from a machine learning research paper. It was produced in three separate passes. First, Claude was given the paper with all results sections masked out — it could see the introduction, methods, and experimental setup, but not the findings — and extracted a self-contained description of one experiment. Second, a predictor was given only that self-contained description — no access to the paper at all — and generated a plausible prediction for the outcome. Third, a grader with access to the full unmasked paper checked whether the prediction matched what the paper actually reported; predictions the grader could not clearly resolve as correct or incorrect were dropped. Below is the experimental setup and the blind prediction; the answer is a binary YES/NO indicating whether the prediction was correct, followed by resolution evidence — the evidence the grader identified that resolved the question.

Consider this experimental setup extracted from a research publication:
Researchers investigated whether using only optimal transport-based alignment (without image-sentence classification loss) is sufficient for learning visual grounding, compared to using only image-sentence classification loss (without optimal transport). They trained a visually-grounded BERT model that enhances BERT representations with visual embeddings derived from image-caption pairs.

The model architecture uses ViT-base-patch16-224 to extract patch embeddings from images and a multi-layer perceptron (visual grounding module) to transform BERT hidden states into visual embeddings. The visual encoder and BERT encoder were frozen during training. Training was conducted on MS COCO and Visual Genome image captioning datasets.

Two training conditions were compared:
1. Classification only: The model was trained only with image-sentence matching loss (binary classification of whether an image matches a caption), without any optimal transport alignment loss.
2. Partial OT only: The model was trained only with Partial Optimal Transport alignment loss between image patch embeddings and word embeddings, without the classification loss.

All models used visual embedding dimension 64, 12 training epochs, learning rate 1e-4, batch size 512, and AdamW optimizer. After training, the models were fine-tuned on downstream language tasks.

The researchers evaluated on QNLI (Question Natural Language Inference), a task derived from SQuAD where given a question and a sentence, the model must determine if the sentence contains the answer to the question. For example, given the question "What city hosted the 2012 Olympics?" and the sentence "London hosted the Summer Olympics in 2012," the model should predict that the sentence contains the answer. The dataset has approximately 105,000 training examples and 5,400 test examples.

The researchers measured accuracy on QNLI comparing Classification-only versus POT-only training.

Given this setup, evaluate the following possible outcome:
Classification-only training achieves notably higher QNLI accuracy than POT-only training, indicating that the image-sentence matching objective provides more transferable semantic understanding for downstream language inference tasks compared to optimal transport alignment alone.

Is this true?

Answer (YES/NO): NO